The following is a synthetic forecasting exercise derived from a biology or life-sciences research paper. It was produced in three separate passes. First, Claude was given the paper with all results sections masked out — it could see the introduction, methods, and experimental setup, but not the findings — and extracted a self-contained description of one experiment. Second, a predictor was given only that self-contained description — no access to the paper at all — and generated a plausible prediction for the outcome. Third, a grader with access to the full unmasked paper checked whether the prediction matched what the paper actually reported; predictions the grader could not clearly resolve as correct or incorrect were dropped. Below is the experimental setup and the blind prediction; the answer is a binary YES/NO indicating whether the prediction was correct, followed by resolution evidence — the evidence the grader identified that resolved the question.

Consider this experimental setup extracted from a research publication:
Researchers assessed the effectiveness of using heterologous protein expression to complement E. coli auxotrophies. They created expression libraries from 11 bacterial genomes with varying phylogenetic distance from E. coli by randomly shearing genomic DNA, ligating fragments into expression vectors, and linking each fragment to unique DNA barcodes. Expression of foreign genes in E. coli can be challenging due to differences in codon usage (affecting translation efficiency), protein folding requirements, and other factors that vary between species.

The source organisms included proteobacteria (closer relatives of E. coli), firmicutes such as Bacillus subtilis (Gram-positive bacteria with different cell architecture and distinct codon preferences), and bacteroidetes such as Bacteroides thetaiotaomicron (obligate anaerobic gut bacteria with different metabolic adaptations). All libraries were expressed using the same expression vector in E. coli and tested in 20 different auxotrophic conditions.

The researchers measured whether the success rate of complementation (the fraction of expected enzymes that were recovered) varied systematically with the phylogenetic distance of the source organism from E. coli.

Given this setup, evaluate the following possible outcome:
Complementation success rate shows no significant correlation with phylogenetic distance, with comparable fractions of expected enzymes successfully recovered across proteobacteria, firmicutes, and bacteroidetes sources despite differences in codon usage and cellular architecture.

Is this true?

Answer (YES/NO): YES